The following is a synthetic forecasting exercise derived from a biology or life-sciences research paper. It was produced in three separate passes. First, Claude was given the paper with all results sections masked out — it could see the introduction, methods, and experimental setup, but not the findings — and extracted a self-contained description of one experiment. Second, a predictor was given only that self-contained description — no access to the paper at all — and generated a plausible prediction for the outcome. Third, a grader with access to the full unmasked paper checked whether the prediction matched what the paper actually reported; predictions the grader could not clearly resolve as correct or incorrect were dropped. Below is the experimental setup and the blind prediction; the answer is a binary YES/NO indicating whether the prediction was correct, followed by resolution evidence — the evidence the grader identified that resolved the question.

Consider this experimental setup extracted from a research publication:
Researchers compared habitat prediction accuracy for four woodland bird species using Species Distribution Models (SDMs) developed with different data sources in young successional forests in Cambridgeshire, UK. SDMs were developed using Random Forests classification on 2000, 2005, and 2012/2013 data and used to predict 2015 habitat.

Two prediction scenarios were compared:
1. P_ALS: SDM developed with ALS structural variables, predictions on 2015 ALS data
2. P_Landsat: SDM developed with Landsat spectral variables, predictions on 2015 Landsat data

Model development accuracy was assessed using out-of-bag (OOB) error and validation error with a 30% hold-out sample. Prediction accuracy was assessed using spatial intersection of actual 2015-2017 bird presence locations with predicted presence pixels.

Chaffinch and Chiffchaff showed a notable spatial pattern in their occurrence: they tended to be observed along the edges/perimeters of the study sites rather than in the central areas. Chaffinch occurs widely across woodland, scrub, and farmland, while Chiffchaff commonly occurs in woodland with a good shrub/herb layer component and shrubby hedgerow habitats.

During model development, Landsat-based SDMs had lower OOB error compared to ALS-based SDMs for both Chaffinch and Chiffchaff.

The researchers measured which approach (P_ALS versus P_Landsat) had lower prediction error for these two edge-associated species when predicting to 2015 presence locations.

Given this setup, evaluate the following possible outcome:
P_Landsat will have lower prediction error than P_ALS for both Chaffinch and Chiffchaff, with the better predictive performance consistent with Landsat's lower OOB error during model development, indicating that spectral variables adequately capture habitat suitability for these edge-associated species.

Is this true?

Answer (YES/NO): NO